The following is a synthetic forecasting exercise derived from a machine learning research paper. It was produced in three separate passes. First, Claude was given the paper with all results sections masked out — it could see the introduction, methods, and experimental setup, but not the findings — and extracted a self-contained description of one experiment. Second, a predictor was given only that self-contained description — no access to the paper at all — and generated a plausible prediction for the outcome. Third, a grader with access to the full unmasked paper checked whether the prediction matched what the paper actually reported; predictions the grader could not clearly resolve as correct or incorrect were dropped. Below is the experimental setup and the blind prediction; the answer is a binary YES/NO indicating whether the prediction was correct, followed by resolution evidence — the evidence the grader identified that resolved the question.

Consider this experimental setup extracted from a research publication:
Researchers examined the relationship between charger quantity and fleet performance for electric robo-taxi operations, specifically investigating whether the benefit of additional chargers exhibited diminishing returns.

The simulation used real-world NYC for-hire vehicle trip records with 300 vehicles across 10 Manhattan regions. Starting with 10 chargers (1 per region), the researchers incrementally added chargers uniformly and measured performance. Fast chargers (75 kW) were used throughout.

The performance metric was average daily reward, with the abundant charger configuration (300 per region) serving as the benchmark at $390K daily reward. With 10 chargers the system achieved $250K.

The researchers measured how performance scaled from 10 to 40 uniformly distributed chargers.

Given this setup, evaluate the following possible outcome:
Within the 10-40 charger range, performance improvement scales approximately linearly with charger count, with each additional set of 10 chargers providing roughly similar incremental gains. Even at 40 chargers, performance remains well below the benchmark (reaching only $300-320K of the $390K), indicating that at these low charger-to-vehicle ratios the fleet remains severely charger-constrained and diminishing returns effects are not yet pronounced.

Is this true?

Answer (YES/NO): NO